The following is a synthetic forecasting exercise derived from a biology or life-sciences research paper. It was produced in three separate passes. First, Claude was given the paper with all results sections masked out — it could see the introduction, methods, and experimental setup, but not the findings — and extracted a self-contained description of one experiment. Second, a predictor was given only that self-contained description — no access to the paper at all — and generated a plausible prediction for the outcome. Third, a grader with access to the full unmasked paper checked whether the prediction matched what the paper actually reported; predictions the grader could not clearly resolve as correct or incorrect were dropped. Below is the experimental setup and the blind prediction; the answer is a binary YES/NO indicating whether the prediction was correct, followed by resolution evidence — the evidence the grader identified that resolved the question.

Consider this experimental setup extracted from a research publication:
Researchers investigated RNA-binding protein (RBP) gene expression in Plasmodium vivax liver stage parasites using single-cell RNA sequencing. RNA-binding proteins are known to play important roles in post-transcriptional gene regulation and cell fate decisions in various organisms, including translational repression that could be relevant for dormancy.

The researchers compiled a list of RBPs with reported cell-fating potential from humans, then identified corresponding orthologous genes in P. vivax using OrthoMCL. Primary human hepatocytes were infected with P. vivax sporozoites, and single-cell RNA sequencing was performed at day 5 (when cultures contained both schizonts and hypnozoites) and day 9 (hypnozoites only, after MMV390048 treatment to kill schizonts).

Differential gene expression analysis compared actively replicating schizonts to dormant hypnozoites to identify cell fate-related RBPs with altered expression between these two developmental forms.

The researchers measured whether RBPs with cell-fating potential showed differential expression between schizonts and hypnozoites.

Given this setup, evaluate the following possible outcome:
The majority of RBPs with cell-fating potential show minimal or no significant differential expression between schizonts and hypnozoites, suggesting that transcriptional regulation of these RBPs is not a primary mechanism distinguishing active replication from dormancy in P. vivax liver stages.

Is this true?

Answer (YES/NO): NO